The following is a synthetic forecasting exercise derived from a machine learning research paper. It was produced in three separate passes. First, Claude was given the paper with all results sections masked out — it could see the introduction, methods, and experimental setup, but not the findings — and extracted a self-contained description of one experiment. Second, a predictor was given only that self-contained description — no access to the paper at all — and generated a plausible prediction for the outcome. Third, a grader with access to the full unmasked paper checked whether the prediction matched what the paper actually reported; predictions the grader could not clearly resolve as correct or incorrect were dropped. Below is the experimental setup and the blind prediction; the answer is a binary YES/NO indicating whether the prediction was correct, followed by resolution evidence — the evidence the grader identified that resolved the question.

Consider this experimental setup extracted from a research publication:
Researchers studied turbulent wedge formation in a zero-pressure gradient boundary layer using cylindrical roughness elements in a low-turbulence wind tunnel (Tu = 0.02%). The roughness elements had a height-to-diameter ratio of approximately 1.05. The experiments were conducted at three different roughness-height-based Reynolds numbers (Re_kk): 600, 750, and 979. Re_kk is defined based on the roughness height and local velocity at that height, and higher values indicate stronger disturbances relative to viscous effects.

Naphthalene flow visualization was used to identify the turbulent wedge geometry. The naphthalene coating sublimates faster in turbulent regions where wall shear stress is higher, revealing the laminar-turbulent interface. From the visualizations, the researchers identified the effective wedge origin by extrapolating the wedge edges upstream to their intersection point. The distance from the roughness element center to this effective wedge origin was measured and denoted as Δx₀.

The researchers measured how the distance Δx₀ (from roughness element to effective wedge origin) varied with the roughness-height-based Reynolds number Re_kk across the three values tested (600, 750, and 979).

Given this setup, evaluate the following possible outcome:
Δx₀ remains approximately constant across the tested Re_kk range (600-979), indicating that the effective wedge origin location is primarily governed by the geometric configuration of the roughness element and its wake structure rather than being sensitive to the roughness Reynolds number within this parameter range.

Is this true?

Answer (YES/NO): NO